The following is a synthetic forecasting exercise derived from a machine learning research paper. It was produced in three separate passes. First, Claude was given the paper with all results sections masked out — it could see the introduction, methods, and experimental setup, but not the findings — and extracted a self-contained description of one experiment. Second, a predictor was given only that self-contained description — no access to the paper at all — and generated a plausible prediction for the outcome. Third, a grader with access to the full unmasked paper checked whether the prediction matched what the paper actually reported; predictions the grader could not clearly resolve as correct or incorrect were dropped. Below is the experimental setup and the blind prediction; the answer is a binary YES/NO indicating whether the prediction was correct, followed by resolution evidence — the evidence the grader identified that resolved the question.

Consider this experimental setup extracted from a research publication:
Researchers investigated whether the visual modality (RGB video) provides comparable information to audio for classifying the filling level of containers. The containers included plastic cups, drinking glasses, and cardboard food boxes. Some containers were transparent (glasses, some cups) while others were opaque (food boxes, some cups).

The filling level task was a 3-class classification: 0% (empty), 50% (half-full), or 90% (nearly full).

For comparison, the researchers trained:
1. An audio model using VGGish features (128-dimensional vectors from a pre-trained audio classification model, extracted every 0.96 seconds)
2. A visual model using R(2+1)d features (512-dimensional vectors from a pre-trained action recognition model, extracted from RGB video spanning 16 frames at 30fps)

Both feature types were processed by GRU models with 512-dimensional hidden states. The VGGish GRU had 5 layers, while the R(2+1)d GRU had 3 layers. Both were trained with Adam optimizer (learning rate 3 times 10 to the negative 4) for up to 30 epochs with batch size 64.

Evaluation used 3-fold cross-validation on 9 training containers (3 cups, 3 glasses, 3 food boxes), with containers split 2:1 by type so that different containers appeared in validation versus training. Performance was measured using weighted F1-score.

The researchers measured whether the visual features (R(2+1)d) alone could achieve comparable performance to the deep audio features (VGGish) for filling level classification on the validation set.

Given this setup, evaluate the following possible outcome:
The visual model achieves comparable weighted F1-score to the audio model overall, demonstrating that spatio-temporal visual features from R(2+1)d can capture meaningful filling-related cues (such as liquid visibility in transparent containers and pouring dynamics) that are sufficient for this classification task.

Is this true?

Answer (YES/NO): YES